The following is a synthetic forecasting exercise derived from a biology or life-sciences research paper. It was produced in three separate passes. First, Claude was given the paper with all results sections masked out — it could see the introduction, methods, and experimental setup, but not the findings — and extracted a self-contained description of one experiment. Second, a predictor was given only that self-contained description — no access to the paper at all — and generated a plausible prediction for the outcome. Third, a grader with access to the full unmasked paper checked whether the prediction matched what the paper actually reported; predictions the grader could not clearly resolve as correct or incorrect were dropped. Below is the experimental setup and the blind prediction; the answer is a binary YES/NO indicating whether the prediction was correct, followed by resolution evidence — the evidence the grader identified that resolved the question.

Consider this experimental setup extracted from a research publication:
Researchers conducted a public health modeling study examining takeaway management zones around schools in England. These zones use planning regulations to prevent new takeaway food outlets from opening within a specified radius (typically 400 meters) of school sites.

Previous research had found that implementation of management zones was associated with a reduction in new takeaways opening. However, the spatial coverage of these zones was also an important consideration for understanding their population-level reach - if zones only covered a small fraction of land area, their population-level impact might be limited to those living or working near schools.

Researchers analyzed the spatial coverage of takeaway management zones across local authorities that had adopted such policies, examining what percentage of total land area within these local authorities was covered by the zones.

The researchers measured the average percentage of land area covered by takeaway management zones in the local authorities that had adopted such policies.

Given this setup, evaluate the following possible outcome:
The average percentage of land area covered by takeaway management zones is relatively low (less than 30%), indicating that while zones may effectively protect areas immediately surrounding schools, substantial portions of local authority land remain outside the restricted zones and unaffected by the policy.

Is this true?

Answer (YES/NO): YES